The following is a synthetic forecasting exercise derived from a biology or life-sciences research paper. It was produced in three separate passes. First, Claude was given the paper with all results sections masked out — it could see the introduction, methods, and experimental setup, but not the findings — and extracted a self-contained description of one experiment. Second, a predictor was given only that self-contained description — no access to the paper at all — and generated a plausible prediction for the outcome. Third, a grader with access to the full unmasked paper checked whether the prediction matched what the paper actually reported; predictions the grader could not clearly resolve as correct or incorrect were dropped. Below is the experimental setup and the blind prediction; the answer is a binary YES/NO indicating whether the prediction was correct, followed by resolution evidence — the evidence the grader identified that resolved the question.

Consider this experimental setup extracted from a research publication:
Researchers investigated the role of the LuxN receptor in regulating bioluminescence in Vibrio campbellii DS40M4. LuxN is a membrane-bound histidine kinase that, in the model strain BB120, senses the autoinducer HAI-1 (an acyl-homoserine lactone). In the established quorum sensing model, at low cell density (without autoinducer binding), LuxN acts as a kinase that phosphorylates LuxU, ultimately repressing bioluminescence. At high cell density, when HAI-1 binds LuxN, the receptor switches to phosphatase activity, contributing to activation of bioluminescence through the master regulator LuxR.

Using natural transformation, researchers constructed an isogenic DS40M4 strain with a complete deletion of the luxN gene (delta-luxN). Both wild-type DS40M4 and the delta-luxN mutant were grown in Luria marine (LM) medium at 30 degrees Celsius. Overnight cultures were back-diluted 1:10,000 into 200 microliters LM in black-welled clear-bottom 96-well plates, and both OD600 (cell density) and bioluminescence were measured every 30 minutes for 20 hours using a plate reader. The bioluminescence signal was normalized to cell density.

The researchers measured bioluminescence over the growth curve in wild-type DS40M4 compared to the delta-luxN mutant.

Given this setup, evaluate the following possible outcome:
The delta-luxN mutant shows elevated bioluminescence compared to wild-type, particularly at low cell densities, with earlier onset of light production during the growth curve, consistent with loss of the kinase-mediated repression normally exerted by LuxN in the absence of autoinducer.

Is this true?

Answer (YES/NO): NO